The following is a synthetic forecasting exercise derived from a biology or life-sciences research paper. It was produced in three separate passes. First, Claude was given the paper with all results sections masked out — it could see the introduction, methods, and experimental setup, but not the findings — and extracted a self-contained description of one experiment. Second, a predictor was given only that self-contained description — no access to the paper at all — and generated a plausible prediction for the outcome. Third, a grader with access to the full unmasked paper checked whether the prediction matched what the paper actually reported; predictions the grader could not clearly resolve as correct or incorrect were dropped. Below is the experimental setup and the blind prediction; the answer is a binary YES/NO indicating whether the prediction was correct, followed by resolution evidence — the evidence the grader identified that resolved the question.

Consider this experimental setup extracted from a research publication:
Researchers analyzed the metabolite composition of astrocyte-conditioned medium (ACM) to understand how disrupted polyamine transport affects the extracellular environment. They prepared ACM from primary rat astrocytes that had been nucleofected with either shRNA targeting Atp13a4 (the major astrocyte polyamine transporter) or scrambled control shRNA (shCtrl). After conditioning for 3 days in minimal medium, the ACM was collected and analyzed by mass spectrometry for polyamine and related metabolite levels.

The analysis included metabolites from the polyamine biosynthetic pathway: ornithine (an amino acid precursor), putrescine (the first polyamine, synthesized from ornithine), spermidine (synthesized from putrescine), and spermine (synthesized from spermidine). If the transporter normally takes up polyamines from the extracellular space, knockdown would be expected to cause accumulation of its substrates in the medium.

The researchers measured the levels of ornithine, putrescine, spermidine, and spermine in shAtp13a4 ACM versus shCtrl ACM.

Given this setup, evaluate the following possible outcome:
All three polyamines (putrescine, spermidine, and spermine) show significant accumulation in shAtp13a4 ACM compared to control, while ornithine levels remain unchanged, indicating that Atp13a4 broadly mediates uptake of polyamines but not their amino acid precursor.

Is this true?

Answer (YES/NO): NO